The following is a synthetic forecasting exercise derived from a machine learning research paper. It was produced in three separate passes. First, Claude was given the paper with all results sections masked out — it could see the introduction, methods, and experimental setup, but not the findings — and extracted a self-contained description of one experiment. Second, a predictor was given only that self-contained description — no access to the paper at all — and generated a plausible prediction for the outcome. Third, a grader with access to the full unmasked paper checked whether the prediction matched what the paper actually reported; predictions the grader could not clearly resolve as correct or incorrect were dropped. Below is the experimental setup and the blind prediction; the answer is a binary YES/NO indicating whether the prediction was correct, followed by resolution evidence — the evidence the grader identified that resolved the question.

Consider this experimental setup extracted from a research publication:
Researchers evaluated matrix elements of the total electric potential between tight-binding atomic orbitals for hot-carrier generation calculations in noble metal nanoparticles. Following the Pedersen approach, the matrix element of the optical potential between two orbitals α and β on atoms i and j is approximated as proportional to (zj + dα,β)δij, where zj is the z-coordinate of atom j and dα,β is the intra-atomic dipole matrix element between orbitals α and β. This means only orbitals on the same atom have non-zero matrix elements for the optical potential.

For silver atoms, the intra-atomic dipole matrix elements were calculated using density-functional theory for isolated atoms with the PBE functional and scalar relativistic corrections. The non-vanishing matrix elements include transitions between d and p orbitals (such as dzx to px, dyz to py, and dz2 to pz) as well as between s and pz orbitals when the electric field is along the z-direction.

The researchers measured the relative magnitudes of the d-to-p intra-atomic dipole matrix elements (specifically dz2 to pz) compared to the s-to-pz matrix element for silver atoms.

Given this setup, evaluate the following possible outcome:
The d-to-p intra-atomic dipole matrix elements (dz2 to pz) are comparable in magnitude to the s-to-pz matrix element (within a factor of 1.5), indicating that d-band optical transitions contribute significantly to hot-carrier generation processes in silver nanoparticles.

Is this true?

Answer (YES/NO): NO